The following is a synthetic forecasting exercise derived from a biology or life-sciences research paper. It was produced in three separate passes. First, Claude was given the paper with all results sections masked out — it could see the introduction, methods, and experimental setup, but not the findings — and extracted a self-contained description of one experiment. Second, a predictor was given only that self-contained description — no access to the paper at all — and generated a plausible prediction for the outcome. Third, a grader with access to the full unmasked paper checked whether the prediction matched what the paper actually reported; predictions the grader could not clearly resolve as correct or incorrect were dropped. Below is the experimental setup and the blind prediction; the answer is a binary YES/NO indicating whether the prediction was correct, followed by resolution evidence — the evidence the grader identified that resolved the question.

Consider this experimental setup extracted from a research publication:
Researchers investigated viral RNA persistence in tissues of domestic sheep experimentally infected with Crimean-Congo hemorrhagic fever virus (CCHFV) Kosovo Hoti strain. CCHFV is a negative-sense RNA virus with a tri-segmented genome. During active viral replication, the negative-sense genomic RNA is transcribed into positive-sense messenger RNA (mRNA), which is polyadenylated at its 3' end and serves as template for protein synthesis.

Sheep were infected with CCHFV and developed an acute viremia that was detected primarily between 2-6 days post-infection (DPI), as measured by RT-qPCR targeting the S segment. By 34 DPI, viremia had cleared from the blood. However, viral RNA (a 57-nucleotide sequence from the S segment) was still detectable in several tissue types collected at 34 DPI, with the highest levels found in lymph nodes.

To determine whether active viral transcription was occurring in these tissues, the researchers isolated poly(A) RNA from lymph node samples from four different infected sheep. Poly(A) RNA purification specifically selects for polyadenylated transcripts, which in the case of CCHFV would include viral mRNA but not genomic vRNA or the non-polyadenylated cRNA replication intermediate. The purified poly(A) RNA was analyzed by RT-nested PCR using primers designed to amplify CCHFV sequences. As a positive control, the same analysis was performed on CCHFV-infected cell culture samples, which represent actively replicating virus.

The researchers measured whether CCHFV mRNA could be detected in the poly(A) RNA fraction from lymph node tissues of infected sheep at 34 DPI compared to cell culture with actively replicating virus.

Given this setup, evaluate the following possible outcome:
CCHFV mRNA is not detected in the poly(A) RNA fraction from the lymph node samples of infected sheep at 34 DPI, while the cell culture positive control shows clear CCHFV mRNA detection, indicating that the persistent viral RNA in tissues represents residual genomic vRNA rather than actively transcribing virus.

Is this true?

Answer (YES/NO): YES